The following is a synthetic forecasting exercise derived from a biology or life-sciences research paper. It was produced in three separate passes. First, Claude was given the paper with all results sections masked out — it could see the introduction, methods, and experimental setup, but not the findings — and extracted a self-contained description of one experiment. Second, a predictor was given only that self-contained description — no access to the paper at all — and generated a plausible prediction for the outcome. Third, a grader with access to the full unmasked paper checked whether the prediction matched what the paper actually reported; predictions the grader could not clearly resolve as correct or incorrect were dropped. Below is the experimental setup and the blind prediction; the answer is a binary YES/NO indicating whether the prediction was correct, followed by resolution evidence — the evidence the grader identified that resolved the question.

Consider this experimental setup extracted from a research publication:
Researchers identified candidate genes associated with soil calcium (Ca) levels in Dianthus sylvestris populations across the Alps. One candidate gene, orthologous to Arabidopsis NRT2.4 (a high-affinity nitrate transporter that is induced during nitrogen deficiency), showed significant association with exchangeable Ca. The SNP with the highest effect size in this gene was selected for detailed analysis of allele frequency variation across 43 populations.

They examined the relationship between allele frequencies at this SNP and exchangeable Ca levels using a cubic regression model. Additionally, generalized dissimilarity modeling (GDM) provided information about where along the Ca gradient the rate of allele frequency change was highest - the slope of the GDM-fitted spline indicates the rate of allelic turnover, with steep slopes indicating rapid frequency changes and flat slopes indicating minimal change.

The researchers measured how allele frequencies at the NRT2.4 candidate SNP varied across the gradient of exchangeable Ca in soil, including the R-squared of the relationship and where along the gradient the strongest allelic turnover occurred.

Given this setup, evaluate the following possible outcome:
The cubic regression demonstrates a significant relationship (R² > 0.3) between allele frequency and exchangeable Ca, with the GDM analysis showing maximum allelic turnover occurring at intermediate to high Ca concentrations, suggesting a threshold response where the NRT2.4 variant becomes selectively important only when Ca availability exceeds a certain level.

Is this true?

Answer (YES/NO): NO